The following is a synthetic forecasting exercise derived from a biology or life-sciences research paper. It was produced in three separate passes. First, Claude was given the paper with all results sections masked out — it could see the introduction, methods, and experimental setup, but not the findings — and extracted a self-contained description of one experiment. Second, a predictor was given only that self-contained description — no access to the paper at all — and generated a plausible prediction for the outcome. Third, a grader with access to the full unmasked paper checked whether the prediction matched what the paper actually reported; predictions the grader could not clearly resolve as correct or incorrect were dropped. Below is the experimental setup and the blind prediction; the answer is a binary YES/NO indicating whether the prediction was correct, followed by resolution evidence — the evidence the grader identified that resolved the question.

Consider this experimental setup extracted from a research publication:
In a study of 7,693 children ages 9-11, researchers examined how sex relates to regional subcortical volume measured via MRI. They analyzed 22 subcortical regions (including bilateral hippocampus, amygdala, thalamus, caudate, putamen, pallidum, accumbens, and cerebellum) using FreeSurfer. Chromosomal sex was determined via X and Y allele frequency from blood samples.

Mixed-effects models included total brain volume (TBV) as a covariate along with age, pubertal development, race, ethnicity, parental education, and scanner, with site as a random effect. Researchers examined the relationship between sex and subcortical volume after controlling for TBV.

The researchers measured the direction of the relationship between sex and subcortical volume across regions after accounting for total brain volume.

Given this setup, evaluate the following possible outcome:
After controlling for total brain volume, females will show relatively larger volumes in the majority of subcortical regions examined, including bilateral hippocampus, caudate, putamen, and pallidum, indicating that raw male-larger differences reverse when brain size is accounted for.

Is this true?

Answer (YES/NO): NO